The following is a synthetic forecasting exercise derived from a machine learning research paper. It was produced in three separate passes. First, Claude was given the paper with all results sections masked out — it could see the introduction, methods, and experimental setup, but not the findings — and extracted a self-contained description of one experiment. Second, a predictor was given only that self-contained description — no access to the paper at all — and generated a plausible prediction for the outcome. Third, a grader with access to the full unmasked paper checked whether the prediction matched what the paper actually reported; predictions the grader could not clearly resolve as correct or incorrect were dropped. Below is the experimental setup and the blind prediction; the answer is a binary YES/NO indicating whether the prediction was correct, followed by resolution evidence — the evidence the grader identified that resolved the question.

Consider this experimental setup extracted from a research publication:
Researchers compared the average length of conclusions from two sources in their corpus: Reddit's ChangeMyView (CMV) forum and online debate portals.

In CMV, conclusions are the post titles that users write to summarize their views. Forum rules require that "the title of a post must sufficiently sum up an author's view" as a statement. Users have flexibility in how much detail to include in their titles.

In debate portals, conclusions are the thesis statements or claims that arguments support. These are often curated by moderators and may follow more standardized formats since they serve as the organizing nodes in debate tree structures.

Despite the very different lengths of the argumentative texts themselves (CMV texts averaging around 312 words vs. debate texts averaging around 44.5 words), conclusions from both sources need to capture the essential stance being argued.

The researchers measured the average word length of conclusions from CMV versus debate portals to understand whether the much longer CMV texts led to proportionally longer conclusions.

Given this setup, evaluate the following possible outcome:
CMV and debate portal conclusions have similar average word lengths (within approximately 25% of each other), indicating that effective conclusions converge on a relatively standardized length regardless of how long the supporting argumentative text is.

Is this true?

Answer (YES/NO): YES